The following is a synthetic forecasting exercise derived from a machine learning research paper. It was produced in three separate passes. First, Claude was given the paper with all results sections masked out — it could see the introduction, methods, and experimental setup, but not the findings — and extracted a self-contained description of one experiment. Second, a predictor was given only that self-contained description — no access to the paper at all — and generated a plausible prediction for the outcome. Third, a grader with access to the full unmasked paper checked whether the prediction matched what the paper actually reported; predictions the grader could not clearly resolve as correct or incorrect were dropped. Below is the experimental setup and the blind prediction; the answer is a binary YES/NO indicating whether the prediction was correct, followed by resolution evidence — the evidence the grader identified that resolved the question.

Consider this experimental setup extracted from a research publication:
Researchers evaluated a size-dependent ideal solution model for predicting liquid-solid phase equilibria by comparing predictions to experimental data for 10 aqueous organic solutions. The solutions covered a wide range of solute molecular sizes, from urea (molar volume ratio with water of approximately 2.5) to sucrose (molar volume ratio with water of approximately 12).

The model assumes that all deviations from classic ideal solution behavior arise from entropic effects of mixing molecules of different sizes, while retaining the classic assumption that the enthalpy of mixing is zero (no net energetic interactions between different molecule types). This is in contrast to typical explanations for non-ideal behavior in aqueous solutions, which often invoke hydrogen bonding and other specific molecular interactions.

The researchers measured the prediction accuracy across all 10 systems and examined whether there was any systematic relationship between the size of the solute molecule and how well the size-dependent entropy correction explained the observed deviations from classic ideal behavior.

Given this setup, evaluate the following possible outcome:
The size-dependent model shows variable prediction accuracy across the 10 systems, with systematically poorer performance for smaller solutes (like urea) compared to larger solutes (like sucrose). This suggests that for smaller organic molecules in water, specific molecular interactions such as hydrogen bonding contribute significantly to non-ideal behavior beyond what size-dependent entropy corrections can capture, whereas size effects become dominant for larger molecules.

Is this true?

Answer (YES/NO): NO